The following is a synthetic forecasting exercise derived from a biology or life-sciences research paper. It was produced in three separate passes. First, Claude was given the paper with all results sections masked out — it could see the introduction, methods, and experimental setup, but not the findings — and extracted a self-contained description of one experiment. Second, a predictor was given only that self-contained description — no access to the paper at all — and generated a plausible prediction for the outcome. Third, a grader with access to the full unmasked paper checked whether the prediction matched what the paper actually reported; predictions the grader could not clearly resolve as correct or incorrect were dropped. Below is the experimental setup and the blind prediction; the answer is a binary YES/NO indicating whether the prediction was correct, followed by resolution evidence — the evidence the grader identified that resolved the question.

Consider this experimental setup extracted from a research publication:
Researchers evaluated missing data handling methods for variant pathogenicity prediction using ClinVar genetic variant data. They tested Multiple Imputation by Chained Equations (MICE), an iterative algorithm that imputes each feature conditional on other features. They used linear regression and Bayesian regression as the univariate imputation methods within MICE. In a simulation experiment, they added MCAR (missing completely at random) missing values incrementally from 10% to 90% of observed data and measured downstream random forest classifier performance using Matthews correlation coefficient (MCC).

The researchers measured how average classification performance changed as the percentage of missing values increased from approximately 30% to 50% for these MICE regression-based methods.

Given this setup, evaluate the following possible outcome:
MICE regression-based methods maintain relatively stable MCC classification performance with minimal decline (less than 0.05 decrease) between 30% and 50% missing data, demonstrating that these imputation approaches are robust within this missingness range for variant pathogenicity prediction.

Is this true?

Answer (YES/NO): NO